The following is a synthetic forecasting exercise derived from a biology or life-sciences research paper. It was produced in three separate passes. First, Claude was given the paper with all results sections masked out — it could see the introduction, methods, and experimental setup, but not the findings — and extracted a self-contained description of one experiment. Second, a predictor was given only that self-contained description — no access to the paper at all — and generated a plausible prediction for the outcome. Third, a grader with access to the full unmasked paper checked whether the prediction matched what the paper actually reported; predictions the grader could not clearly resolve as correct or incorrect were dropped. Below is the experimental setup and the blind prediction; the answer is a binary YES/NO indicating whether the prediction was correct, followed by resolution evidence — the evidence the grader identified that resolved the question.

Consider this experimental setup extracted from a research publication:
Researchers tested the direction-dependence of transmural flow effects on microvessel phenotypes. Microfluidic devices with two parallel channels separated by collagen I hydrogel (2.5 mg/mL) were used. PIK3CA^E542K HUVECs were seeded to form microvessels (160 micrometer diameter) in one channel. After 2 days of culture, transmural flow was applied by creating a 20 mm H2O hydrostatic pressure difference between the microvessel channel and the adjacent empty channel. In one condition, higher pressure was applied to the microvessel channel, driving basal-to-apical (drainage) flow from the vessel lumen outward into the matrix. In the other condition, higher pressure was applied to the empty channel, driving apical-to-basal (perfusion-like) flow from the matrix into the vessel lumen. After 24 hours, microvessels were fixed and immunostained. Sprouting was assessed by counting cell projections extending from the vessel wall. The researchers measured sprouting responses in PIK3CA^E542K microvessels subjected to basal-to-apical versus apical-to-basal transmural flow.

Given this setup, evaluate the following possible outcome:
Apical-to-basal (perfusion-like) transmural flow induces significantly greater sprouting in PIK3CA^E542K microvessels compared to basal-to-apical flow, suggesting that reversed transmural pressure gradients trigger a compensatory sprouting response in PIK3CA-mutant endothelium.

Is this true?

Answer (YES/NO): NO